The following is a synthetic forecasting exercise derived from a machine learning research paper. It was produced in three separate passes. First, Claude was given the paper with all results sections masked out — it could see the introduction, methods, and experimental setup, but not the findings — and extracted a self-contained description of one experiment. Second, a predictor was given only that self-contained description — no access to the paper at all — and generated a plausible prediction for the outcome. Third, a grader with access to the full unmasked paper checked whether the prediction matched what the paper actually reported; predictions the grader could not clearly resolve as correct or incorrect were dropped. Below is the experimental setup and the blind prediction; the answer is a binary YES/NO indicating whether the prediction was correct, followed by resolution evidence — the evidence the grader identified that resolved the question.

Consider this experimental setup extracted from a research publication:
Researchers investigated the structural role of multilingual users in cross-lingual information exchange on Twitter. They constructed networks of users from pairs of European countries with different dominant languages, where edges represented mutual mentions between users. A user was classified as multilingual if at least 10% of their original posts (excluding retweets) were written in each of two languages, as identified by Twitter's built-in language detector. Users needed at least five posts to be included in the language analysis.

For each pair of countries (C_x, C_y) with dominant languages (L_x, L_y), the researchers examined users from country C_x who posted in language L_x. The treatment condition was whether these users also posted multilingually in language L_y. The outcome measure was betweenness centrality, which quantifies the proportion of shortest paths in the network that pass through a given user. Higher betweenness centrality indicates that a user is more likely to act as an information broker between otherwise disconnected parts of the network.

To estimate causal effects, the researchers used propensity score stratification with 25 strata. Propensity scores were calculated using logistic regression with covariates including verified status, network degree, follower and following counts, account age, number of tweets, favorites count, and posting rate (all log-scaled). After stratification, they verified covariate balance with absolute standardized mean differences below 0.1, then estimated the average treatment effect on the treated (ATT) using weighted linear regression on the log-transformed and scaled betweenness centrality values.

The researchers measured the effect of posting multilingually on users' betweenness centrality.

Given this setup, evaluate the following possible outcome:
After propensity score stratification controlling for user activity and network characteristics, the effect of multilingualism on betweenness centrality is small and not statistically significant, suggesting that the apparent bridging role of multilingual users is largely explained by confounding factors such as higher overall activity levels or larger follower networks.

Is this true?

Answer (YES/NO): NO